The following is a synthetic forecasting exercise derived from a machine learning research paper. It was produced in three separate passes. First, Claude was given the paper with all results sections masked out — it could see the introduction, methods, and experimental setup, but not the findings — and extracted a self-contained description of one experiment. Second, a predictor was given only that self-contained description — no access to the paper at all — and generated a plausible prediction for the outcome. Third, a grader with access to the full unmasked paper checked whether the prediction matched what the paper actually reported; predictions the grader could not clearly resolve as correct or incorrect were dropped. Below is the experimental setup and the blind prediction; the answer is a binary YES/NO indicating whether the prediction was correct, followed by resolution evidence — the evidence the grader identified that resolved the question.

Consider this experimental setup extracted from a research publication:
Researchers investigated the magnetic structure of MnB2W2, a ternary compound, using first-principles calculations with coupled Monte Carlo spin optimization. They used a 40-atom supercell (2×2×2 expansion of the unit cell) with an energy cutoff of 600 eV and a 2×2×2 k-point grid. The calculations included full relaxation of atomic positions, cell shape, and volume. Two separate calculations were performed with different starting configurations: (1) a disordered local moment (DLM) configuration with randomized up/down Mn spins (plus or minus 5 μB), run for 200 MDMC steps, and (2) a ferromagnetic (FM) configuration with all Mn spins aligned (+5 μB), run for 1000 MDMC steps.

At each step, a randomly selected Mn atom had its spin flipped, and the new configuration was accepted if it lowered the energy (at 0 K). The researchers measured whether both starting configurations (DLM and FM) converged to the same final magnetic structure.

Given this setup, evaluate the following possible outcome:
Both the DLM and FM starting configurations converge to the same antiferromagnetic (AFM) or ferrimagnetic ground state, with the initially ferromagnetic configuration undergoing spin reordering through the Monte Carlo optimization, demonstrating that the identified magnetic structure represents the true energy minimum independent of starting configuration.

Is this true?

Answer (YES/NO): YES